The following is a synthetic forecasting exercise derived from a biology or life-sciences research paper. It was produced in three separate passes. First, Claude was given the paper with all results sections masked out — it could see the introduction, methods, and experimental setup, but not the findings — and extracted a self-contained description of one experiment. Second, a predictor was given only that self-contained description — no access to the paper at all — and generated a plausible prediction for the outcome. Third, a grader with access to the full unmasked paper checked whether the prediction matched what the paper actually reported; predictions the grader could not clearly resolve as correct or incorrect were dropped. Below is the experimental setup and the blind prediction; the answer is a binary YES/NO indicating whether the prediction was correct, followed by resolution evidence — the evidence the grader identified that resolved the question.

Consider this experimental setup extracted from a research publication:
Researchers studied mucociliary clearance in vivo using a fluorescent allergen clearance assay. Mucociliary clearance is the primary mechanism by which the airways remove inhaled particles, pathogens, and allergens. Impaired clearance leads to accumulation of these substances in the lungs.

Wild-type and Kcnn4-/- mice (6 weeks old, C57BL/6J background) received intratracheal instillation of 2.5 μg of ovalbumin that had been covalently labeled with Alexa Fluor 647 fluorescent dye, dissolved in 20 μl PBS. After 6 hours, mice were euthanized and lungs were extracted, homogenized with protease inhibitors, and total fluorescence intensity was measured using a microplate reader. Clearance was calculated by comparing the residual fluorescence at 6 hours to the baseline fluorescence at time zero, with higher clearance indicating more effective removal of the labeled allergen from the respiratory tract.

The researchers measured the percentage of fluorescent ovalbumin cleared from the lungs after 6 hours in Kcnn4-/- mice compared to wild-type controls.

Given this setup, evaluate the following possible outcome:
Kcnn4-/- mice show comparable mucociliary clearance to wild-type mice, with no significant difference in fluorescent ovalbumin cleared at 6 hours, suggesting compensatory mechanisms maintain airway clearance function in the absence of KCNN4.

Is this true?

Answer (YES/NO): NO